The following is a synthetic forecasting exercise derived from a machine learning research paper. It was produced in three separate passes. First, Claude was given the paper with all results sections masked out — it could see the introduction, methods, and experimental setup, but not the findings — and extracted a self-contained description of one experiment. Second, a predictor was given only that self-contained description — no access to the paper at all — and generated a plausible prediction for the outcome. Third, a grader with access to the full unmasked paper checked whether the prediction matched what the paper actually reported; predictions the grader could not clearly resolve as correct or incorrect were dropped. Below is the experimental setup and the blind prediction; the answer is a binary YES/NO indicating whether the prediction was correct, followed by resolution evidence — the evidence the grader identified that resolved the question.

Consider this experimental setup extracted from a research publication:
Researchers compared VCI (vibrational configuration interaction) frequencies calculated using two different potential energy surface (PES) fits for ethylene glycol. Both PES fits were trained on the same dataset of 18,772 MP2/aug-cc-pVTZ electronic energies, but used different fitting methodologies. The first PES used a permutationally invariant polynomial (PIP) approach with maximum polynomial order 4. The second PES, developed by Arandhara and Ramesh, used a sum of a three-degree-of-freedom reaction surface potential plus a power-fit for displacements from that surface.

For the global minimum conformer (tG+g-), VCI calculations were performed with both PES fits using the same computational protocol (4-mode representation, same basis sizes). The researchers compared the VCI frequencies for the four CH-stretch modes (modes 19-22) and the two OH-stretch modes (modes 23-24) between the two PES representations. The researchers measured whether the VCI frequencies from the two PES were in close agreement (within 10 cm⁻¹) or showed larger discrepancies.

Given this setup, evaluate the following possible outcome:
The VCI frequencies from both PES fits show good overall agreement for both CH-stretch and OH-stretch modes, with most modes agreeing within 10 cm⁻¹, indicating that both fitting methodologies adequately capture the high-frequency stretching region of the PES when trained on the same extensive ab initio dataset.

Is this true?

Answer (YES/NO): NO